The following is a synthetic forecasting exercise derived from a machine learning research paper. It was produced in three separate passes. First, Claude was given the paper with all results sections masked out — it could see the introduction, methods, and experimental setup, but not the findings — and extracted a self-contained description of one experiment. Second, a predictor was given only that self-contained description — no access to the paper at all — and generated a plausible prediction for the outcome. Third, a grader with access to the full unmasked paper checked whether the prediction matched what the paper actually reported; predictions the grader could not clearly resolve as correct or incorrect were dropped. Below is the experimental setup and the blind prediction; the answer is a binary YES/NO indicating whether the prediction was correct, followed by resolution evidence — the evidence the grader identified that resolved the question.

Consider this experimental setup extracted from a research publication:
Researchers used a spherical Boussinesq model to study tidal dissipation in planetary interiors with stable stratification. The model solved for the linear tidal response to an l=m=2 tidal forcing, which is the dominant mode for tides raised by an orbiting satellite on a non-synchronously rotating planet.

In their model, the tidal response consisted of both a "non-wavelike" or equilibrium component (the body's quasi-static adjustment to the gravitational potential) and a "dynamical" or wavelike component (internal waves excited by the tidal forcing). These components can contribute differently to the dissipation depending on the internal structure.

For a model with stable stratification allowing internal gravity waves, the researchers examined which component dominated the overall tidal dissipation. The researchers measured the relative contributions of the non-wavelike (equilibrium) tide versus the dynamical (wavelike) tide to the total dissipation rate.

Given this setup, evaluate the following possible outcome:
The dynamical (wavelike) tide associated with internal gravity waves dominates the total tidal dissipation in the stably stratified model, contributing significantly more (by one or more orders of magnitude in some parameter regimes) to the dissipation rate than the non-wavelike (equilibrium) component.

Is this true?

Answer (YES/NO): YES